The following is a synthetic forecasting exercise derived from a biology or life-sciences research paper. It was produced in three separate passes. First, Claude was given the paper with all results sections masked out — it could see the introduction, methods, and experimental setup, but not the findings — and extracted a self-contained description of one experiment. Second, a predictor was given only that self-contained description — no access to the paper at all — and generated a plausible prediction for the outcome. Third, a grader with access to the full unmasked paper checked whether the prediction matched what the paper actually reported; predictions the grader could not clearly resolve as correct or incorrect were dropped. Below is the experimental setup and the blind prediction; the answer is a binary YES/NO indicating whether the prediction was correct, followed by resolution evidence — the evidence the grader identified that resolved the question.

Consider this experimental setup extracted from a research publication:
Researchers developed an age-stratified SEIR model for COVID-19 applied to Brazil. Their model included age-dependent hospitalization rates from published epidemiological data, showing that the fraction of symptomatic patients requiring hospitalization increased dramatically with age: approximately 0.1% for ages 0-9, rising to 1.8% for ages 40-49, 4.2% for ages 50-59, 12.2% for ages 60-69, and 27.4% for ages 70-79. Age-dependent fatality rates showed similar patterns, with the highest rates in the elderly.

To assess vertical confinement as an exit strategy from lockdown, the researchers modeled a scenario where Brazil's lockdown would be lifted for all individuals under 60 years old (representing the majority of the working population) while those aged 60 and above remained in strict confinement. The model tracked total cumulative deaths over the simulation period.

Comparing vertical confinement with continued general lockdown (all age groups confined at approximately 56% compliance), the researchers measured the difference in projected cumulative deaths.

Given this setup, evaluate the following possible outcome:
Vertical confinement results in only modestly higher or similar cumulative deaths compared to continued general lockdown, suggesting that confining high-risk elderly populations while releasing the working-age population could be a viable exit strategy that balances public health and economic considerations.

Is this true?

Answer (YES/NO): NO